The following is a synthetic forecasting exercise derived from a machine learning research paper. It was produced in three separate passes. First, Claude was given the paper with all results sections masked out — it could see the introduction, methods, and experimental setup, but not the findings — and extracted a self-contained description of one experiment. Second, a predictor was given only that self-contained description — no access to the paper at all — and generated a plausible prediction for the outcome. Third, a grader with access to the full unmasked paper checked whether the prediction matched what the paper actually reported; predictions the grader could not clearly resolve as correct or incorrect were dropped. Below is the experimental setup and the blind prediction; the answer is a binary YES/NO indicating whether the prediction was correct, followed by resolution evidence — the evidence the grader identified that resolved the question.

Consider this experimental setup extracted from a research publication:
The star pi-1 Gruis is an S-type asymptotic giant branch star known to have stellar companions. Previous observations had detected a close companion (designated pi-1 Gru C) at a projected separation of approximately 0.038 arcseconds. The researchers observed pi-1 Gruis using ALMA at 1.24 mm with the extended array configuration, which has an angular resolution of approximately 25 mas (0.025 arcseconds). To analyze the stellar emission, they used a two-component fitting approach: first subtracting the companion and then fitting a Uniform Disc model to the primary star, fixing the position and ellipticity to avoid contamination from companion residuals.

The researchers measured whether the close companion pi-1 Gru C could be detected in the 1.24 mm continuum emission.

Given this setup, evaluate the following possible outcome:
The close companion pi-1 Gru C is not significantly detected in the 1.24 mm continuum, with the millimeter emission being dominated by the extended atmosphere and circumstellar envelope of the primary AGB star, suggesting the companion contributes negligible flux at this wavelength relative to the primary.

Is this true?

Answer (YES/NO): NO